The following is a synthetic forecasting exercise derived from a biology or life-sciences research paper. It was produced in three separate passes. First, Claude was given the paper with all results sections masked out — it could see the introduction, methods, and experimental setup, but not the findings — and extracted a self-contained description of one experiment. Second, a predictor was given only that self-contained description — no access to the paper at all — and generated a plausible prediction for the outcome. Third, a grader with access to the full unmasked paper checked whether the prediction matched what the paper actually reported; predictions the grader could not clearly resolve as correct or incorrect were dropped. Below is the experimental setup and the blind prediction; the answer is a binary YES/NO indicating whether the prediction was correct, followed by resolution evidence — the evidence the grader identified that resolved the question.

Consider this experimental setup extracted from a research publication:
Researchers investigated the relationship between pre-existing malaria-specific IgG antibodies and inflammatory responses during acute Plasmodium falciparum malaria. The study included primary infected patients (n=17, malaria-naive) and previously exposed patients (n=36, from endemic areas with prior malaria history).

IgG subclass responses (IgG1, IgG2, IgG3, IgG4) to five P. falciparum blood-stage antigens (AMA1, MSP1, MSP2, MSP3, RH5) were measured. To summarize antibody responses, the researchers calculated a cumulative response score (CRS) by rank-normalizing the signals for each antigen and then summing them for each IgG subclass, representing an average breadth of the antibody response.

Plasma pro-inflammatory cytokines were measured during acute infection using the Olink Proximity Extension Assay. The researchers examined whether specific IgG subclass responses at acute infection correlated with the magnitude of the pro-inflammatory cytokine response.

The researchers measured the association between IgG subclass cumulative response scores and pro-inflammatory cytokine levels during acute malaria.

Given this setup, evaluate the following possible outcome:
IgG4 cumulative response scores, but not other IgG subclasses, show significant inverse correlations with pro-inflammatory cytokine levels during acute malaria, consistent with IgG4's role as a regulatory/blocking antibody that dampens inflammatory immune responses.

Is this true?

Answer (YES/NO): NO